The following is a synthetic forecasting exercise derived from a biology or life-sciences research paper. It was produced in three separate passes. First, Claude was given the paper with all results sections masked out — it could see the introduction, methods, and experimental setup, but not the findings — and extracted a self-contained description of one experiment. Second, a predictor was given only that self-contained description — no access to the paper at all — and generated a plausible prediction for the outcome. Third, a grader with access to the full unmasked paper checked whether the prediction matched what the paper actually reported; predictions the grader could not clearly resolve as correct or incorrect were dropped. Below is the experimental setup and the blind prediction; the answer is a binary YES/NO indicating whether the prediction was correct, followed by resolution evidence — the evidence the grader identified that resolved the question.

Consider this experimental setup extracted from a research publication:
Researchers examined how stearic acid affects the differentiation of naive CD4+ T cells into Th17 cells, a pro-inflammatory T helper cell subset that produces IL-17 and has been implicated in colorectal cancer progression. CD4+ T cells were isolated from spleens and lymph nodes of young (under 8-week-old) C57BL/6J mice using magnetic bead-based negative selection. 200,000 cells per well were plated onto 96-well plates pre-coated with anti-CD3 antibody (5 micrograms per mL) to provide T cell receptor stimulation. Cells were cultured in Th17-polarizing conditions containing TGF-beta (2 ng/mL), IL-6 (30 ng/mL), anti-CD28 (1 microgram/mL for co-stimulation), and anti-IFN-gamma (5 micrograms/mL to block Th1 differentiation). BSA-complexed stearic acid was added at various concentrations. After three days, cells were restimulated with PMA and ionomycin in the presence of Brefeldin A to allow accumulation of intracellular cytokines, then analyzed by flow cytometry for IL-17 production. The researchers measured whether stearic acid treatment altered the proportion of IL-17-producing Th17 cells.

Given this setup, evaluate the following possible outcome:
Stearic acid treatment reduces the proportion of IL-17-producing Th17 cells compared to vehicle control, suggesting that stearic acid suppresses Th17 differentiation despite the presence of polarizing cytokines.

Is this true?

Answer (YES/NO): YES